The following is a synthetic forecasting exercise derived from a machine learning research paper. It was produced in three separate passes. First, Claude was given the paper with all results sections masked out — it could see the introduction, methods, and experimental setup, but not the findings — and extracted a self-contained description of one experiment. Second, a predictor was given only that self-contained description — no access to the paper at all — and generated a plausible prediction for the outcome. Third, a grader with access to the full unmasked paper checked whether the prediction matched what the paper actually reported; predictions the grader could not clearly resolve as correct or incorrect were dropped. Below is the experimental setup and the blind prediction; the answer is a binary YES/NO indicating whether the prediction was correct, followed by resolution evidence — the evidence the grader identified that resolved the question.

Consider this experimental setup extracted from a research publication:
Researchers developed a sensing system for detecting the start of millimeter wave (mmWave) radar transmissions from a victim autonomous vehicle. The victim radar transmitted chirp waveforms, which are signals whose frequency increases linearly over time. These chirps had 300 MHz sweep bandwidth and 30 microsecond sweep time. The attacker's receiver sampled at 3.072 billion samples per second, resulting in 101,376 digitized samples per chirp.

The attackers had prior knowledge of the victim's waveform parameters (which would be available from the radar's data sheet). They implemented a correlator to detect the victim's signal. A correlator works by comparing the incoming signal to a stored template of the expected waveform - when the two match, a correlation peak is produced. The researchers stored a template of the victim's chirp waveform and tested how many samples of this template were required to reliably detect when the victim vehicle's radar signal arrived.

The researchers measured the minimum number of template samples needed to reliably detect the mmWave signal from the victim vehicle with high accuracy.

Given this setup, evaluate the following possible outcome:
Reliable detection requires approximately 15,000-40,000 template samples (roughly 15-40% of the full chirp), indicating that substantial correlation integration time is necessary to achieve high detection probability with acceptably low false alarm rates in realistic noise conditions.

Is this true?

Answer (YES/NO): NO